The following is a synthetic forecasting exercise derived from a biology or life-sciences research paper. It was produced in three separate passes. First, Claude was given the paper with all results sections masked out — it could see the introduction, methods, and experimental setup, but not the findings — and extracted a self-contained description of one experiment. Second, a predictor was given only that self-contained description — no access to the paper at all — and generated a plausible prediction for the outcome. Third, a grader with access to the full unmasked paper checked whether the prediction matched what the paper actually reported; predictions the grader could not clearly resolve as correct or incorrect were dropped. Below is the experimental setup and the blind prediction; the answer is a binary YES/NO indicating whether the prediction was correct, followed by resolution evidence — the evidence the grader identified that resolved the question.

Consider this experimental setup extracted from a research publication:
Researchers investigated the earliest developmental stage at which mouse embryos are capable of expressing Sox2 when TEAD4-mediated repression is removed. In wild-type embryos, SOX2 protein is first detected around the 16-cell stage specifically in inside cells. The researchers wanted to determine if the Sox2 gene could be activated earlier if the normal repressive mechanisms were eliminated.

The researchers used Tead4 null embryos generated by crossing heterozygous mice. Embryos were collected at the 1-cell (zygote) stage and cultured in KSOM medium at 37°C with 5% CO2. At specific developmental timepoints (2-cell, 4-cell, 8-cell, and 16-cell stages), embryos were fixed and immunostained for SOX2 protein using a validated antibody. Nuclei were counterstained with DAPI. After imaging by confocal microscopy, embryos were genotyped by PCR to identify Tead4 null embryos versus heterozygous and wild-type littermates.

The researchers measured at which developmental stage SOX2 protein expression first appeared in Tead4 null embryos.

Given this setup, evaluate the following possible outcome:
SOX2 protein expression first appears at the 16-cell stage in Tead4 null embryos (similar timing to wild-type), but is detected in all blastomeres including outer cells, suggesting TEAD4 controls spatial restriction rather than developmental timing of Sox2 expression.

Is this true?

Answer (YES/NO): NO